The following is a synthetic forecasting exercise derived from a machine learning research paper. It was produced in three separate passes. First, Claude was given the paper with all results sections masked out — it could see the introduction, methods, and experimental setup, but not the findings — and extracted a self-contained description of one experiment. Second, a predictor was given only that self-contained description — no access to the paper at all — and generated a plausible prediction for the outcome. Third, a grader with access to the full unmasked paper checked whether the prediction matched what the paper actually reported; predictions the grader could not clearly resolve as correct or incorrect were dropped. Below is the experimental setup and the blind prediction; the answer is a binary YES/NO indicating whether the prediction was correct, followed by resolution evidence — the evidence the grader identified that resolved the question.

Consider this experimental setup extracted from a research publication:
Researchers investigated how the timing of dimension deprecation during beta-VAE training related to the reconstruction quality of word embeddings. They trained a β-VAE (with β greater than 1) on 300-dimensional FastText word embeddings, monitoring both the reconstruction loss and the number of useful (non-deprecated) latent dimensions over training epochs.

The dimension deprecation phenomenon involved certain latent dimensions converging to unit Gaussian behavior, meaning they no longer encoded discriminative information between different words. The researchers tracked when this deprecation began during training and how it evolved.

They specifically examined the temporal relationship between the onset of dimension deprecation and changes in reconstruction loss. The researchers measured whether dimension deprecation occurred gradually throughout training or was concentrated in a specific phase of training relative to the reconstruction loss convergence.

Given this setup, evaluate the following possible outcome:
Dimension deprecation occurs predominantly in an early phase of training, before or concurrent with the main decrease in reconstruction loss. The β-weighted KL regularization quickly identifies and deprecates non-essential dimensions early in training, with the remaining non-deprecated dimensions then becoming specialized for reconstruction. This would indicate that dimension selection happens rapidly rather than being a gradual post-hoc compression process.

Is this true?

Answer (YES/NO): NO